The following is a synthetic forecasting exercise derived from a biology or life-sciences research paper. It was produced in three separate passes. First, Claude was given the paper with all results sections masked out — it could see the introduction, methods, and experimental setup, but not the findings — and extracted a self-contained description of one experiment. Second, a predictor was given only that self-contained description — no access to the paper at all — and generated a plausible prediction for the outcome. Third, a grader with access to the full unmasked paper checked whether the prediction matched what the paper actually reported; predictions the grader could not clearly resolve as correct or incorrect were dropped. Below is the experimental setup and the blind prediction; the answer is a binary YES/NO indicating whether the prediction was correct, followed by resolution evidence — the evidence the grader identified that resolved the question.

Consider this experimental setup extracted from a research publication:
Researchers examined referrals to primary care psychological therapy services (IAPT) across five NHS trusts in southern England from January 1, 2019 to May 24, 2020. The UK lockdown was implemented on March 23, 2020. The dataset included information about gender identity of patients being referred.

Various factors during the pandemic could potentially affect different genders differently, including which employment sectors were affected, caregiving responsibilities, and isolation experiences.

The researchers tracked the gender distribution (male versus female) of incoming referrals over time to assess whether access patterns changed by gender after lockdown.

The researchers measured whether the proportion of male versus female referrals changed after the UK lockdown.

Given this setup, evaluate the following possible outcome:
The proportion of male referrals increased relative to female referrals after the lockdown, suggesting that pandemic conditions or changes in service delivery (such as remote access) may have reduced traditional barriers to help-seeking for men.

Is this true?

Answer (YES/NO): NO